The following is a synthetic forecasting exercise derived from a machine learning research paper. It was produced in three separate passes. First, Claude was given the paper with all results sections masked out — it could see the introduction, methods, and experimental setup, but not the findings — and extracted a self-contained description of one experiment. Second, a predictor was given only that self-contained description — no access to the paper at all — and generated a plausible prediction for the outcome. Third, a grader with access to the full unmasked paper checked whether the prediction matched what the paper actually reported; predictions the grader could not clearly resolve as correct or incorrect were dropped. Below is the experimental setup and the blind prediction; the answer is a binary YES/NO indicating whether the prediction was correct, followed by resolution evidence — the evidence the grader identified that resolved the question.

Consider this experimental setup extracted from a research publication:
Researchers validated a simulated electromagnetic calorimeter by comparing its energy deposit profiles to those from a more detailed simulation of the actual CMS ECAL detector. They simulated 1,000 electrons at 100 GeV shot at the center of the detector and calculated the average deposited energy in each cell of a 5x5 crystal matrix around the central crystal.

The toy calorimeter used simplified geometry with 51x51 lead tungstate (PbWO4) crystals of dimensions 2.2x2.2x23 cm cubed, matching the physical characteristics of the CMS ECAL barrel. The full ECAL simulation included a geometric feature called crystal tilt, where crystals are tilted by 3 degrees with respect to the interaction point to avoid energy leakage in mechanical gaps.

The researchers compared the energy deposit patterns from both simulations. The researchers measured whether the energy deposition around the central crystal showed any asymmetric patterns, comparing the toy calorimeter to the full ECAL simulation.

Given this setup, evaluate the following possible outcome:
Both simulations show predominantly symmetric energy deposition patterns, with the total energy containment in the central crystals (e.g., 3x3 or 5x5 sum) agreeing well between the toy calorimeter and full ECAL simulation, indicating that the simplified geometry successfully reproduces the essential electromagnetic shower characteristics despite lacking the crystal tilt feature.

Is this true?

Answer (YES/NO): NO